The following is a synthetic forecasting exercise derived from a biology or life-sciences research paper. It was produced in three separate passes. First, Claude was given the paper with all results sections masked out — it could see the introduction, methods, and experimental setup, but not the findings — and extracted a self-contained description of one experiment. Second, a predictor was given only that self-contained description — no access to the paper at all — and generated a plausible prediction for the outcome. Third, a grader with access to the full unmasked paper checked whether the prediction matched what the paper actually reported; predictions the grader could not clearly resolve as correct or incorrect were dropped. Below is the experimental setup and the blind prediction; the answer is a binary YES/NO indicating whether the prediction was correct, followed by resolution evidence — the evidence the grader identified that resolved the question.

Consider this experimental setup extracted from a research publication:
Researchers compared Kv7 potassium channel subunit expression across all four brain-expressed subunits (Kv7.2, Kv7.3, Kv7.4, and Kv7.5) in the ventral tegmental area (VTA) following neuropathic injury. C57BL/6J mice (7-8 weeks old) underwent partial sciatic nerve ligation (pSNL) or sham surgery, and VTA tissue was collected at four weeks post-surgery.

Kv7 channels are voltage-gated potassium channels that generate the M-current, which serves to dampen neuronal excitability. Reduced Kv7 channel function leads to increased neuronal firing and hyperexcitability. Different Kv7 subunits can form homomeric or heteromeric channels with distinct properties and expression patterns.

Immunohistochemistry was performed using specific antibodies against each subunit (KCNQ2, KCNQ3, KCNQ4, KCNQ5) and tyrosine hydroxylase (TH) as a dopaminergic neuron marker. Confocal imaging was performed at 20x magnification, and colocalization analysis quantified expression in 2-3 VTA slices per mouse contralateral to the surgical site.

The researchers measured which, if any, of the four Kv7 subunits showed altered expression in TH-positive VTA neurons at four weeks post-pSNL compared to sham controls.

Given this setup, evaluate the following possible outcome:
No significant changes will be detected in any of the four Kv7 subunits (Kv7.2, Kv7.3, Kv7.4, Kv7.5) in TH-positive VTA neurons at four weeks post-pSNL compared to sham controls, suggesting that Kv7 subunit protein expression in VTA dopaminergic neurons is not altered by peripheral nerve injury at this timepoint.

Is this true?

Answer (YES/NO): NO